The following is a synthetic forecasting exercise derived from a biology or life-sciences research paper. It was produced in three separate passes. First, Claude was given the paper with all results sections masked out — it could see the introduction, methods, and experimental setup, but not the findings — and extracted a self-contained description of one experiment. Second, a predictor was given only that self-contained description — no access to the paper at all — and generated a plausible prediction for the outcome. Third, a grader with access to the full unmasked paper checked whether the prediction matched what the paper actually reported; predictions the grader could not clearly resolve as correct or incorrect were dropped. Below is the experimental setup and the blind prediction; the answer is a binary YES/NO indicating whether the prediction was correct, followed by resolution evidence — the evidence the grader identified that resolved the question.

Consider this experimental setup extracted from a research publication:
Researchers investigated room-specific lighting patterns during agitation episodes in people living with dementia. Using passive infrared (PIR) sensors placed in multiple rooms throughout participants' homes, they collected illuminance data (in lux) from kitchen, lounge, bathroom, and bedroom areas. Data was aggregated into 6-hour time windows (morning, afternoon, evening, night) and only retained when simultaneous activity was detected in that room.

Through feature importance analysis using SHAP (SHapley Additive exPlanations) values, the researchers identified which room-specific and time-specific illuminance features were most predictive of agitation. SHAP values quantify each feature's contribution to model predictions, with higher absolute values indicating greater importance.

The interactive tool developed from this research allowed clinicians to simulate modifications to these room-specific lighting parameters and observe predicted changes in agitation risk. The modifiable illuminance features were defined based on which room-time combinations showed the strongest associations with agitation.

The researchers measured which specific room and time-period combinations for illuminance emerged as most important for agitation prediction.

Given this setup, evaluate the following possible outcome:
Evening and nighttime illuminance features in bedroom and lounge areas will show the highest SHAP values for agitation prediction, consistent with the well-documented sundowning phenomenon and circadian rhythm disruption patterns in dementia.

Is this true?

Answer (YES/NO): NO